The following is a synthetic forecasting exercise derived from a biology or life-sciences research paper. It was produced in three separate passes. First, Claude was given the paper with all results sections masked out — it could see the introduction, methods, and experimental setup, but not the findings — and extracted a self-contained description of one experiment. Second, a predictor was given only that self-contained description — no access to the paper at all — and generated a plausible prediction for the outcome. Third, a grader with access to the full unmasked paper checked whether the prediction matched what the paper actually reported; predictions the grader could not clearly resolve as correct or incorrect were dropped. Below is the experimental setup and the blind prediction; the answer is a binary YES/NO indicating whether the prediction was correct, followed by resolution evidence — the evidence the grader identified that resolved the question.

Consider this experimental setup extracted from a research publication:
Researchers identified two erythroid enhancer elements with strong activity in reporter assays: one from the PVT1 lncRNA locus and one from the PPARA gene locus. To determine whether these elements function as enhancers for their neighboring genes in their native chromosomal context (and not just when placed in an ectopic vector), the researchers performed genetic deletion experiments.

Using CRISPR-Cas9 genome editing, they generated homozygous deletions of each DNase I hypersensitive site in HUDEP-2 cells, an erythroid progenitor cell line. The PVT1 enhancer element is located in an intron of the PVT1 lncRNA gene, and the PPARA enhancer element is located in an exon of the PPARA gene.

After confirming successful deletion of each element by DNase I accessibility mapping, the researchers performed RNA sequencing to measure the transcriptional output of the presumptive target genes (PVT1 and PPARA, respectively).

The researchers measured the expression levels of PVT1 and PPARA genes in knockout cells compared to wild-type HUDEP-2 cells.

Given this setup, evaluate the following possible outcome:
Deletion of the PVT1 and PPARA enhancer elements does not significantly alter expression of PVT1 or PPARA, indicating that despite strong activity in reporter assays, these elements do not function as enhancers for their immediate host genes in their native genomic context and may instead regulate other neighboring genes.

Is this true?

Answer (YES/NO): NO